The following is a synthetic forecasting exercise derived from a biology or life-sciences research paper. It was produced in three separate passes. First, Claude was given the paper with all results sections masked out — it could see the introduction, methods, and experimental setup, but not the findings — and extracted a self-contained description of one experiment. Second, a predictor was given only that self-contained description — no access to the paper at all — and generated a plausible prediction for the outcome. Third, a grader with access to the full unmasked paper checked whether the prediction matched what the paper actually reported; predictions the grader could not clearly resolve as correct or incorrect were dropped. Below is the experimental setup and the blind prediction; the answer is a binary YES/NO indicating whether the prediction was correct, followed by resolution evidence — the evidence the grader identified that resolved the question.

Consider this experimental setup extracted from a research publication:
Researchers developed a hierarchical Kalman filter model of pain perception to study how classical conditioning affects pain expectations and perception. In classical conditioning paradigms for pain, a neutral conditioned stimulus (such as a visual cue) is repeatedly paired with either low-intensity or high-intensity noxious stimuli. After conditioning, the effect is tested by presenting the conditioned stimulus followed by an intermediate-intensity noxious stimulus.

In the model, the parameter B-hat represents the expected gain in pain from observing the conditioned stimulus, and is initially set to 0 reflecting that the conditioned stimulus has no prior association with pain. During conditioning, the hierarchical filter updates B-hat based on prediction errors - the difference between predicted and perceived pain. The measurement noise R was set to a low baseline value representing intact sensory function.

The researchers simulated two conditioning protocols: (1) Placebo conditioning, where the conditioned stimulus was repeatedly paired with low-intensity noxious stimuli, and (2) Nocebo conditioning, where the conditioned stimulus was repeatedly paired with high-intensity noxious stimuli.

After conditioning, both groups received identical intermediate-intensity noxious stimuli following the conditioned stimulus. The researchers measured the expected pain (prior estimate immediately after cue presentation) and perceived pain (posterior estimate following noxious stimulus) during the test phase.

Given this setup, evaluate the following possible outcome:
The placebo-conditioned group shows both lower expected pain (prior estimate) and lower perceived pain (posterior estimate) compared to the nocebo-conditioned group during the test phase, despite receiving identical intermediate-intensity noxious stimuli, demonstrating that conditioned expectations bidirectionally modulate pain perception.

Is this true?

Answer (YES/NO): YES